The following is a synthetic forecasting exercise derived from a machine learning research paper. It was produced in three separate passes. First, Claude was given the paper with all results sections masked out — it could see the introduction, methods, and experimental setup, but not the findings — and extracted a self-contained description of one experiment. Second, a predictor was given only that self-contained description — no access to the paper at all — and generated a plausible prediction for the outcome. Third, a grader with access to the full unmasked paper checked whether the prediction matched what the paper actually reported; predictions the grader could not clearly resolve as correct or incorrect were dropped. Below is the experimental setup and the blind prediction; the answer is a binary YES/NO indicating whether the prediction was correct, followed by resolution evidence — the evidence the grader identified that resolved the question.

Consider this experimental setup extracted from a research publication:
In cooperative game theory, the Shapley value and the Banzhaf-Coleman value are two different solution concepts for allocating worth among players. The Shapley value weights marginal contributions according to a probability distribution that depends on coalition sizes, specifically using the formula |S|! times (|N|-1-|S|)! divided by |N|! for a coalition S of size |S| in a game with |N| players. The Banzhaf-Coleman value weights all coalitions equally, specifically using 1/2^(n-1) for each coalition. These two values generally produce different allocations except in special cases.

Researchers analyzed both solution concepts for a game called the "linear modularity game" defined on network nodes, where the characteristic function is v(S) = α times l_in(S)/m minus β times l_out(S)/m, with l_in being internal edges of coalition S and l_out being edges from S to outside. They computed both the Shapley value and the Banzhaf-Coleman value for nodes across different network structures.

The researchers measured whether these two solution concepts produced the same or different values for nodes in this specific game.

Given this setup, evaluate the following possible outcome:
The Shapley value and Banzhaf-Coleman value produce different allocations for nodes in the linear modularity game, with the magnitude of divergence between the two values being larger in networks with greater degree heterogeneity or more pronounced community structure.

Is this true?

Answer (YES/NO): NO